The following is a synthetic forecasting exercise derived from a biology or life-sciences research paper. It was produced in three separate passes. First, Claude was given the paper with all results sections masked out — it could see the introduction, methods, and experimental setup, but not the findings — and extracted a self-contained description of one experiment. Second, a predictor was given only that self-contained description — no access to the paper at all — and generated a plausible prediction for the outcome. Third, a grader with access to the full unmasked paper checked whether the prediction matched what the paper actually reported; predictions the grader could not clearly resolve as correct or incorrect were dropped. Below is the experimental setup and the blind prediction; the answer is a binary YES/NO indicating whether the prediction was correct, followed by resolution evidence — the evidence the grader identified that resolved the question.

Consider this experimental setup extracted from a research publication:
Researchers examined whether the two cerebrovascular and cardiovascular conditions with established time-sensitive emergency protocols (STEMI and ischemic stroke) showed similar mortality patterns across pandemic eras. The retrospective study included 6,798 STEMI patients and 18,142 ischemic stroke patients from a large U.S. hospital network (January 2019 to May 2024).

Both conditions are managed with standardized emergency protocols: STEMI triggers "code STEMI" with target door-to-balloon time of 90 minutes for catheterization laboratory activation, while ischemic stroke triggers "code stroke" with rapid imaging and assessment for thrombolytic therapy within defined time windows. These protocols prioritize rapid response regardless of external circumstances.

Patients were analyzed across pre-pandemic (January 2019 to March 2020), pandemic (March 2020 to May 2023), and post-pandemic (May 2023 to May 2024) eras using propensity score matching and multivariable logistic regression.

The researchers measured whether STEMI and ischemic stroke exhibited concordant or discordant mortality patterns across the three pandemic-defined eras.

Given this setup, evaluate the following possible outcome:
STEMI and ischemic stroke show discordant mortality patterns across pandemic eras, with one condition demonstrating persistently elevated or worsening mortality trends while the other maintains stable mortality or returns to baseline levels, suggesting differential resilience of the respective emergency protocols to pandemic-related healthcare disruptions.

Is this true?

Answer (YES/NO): NO